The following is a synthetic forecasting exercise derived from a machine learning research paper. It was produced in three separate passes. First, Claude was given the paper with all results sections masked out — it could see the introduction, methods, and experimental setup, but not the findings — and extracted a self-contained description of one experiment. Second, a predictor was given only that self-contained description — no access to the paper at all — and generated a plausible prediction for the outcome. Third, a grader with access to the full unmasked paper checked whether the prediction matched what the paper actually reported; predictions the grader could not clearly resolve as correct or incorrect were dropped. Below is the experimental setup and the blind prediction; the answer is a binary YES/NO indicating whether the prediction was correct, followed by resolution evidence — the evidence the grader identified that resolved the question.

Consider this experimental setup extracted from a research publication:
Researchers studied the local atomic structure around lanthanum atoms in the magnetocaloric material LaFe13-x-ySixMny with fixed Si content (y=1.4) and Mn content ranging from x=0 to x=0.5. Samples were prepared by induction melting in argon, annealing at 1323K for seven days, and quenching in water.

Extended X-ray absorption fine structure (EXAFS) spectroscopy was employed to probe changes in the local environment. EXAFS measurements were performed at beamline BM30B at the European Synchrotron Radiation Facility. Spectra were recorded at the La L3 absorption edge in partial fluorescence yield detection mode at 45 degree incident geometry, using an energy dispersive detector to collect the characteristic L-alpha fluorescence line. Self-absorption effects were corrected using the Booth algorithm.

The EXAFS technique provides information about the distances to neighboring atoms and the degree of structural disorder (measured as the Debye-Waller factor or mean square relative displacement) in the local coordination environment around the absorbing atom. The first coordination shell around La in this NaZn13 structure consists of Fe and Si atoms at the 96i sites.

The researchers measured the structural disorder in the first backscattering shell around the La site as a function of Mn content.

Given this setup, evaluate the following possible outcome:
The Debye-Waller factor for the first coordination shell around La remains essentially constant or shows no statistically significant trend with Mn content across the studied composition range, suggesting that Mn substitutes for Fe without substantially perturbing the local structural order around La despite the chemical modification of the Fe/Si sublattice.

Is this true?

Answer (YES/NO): NO